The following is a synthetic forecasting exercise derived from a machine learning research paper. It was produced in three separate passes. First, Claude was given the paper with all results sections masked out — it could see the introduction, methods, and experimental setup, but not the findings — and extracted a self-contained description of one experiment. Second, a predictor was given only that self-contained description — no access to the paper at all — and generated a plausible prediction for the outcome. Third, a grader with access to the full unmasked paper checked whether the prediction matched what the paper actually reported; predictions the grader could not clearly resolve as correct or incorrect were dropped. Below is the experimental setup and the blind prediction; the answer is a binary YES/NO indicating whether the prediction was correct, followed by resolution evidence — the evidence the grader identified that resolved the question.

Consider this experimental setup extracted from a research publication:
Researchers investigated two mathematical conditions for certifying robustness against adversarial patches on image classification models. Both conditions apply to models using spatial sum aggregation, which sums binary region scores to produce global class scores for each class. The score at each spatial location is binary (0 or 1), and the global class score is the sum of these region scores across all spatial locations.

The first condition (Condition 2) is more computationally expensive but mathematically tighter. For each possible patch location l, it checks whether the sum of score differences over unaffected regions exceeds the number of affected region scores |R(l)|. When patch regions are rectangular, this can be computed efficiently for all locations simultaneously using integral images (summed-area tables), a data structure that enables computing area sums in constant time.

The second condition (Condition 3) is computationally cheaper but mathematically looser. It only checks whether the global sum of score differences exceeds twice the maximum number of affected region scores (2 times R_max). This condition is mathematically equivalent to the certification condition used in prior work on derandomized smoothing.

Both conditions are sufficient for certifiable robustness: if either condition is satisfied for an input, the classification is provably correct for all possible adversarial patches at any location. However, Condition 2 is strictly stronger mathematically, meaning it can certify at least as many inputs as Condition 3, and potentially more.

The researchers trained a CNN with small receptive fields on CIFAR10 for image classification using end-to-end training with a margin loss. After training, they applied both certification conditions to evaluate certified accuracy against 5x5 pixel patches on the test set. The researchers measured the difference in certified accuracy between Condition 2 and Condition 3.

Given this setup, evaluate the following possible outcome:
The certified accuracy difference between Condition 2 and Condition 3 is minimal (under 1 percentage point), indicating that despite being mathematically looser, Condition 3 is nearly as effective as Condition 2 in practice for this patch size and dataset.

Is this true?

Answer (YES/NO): NO